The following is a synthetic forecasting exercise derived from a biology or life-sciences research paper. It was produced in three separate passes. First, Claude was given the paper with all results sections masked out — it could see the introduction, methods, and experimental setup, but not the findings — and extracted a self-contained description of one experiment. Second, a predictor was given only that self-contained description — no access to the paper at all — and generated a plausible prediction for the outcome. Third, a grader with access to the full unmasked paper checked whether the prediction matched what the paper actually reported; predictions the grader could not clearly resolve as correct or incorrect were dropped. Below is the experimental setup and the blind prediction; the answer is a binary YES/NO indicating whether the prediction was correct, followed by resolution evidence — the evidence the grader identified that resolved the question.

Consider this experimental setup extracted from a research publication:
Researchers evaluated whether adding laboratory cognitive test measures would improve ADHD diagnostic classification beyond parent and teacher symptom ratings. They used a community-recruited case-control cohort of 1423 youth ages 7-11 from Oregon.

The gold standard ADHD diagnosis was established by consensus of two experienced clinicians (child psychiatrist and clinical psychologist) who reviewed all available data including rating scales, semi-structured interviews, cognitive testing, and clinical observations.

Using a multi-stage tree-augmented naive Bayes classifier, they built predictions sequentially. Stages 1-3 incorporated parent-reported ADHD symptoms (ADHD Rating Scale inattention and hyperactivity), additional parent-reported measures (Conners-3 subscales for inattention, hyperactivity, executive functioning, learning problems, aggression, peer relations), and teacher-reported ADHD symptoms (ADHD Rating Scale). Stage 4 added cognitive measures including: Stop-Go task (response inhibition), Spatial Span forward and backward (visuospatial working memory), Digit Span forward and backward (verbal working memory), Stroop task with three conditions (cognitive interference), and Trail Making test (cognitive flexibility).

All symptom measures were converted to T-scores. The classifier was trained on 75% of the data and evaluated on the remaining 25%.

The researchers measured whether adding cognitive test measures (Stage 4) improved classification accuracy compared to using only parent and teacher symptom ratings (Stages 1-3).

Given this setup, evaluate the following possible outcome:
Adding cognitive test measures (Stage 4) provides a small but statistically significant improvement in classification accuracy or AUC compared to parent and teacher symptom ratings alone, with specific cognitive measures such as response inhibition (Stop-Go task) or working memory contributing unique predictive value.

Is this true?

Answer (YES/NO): NO